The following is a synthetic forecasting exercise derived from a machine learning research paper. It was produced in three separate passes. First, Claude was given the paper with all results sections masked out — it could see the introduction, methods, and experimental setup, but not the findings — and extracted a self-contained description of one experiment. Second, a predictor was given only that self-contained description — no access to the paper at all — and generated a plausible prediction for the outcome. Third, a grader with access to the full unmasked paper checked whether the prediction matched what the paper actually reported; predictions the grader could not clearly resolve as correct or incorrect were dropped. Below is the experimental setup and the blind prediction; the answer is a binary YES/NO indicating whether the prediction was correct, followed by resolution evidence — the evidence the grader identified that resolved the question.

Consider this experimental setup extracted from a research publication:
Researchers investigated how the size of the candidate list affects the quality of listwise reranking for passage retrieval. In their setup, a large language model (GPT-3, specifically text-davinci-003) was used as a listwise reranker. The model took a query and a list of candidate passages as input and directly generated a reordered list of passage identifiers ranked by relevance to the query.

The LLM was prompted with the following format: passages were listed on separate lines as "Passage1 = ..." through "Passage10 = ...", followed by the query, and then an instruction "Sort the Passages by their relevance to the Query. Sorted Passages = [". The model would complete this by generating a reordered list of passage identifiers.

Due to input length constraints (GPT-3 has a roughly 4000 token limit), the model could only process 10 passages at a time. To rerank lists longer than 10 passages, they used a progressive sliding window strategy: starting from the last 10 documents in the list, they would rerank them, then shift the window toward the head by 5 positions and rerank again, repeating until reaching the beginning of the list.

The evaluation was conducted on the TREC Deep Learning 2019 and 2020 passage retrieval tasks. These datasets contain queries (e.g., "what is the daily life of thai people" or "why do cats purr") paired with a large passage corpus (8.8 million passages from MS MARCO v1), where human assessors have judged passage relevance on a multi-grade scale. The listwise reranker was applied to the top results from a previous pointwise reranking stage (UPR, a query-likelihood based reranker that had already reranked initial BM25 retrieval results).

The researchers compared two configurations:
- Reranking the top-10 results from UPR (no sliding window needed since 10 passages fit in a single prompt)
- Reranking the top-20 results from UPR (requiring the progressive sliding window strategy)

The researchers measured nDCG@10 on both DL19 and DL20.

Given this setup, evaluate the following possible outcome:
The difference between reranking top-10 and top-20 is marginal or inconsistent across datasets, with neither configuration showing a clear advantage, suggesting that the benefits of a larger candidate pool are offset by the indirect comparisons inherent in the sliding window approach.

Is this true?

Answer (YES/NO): NO